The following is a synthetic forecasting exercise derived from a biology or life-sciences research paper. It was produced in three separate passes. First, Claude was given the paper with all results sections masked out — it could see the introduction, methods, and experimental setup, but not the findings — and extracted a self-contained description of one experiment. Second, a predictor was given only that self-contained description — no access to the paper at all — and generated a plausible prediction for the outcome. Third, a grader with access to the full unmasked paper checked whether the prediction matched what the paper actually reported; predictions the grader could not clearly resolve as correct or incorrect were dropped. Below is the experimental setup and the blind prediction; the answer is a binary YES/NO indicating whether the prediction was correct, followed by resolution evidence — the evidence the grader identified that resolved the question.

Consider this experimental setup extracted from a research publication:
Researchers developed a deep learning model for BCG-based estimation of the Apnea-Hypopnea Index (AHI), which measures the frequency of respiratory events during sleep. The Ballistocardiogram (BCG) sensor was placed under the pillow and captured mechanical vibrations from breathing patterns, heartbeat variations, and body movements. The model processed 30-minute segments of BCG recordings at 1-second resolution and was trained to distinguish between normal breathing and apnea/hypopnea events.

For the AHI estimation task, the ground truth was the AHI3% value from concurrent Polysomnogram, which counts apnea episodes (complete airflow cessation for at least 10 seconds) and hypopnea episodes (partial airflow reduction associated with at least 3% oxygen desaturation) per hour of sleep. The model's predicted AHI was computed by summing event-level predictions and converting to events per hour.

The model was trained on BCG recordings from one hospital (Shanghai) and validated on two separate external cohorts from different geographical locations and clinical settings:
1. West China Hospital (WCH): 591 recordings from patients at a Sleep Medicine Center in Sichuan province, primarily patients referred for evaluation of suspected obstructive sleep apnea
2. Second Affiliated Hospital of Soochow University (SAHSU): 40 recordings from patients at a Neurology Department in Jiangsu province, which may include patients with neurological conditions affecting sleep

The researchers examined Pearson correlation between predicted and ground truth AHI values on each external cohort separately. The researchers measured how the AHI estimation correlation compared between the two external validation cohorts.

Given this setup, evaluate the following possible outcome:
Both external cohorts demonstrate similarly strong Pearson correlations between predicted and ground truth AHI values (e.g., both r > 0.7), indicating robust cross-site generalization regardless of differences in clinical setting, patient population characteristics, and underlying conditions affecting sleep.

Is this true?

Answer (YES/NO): YES